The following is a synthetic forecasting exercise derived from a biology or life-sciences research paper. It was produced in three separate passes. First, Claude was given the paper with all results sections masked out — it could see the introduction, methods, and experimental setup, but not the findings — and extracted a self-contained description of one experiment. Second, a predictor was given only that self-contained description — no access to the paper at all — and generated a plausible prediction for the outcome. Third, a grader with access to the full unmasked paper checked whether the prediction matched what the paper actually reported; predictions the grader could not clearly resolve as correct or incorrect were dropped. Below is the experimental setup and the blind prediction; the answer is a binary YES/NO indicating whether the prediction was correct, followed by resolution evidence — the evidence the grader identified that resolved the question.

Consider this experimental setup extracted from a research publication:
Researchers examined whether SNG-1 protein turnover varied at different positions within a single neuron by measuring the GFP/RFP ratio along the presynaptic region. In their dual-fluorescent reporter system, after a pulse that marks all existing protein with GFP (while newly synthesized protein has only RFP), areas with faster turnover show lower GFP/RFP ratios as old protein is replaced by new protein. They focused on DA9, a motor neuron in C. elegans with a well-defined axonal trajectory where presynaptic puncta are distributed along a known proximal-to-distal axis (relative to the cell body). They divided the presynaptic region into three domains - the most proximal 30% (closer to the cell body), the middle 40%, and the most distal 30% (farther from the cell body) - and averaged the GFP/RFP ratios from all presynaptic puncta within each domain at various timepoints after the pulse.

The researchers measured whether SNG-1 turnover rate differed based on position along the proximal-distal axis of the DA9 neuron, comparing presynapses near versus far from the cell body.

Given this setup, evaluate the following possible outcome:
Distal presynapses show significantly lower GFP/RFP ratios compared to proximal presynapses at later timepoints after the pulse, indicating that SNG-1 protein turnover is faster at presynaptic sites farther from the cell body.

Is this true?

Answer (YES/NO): NO